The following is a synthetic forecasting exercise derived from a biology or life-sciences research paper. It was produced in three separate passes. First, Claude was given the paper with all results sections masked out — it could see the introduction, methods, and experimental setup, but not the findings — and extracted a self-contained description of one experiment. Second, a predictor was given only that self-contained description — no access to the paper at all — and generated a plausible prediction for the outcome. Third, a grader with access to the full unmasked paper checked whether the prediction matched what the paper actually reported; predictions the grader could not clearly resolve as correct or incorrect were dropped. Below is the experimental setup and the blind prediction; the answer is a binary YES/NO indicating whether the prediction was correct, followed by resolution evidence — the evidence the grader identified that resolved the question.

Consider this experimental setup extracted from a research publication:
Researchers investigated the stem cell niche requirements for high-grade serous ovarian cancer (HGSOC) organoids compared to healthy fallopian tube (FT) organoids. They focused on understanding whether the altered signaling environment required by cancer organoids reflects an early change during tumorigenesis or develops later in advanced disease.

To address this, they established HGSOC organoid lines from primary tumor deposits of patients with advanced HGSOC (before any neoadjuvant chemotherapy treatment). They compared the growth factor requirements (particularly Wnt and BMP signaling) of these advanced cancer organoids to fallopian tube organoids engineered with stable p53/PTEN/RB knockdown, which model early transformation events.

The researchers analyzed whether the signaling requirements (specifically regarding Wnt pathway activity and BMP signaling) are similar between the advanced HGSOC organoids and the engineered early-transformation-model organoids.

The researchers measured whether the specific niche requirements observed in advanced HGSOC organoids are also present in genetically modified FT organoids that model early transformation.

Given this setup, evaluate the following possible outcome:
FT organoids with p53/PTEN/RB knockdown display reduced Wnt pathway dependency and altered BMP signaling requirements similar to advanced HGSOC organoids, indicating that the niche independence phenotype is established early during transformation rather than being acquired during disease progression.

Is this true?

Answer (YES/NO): YES